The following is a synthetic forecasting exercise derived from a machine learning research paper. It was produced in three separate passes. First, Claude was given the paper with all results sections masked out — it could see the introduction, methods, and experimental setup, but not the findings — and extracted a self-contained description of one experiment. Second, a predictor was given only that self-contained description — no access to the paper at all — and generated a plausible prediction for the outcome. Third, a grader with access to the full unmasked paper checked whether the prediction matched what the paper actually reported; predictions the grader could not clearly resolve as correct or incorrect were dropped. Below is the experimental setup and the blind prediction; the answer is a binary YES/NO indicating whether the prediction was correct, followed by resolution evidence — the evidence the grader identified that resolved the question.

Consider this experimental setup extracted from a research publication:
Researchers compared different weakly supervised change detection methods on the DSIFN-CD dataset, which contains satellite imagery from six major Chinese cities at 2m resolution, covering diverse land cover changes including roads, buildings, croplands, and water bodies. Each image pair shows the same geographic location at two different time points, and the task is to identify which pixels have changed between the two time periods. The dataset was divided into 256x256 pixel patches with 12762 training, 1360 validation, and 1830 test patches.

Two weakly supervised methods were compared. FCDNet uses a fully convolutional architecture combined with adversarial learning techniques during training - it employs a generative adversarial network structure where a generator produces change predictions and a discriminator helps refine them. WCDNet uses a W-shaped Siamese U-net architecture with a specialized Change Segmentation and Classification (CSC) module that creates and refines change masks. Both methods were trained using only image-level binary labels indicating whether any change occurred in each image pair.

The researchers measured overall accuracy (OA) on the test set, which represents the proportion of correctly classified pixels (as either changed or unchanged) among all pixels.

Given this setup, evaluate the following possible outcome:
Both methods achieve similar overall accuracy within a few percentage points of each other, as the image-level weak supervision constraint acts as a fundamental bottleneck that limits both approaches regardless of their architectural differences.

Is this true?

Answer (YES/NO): NO